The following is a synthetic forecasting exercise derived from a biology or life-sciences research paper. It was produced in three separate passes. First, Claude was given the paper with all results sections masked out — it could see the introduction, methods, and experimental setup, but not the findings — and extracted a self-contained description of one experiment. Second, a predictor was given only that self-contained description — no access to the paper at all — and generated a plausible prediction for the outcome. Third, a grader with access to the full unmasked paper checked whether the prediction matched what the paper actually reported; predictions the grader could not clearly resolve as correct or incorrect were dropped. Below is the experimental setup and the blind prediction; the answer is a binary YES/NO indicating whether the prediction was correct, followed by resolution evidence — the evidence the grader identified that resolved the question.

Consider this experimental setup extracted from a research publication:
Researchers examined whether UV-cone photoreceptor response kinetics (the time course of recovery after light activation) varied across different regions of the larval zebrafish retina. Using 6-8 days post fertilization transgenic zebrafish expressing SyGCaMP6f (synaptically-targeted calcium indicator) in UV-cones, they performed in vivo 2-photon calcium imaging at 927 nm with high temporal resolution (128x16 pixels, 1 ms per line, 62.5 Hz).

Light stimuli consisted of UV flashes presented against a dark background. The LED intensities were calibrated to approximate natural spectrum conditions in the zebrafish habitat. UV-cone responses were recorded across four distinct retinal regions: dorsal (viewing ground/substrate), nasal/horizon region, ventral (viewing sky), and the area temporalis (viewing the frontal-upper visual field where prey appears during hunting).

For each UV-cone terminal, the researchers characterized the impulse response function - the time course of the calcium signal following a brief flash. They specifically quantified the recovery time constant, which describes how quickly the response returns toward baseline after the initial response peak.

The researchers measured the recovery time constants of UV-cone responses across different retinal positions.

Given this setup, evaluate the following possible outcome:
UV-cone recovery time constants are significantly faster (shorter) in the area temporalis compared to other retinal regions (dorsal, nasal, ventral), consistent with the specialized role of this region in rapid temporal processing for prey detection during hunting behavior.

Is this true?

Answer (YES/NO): NO